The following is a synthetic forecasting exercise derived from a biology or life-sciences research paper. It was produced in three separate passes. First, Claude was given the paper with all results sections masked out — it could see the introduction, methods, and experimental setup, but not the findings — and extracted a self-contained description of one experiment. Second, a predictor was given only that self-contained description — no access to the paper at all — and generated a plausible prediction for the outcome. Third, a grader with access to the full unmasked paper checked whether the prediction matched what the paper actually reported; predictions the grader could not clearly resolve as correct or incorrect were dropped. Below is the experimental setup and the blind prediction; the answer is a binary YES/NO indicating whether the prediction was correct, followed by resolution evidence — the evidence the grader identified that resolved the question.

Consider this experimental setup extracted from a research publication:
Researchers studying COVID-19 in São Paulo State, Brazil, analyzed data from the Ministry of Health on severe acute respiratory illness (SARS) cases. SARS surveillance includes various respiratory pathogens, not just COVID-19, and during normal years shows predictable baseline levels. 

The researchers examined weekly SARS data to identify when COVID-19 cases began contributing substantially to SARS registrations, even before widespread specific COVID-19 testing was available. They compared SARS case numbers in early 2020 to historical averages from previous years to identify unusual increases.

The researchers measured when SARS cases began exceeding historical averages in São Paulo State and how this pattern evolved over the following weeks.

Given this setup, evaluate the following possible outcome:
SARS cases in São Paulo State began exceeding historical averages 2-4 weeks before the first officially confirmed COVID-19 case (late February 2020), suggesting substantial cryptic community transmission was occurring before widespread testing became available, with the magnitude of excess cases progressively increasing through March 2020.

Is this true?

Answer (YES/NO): NO